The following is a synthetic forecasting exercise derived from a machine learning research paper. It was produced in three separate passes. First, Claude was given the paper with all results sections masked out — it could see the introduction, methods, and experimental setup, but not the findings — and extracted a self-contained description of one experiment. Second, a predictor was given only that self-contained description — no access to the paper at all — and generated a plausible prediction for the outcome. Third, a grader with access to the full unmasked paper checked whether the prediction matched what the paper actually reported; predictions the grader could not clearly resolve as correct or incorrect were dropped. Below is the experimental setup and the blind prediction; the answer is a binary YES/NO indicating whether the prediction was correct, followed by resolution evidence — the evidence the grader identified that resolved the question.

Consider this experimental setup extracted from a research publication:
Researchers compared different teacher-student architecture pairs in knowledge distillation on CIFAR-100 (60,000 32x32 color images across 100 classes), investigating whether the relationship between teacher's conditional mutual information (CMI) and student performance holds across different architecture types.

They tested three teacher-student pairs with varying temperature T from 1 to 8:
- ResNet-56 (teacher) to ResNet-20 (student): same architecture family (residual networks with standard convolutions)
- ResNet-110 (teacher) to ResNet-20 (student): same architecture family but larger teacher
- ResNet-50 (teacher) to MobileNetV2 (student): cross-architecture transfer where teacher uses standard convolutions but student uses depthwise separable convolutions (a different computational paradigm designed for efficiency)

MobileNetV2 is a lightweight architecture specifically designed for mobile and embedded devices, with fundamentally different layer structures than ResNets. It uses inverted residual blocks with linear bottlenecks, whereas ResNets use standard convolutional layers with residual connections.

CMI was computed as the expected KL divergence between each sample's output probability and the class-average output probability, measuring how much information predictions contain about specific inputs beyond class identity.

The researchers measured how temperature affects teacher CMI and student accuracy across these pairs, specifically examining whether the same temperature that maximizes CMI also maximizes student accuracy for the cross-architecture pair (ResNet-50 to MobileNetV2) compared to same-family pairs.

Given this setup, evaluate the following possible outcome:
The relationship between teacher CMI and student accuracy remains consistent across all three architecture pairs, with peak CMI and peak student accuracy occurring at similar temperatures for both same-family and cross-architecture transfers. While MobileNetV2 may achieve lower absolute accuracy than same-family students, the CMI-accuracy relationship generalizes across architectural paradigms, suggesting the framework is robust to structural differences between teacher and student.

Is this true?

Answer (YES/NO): YES